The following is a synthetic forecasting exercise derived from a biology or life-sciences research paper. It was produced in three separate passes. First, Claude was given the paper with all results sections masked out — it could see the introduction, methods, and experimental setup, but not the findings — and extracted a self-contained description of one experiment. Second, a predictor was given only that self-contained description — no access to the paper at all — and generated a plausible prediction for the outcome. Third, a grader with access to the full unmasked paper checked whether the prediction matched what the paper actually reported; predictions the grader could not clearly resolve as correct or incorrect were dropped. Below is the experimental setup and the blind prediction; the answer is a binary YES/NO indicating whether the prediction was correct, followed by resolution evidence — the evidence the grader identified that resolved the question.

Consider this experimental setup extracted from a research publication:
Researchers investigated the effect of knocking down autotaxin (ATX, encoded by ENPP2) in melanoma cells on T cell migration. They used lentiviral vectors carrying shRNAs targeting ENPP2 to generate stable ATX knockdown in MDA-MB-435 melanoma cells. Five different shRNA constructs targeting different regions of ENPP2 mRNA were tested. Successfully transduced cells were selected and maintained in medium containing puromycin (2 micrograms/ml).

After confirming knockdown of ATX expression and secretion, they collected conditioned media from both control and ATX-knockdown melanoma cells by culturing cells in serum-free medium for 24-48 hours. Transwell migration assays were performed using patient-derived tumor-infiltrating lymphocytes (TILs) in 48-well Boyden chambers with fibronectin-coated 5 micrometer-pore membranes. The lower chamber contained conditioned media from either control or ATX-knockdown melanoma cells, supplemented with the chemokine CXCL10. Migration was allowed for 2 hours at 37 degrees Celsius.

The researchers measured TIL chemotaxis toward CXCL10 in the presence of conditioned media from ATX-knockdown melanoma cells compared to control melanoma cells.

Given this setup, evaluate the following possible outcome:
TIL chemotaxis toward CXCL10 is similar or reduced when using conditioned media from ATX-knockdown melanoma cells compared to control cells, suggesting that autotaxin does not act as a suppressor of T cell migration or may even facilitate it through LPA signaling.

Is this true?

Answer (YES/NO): NO